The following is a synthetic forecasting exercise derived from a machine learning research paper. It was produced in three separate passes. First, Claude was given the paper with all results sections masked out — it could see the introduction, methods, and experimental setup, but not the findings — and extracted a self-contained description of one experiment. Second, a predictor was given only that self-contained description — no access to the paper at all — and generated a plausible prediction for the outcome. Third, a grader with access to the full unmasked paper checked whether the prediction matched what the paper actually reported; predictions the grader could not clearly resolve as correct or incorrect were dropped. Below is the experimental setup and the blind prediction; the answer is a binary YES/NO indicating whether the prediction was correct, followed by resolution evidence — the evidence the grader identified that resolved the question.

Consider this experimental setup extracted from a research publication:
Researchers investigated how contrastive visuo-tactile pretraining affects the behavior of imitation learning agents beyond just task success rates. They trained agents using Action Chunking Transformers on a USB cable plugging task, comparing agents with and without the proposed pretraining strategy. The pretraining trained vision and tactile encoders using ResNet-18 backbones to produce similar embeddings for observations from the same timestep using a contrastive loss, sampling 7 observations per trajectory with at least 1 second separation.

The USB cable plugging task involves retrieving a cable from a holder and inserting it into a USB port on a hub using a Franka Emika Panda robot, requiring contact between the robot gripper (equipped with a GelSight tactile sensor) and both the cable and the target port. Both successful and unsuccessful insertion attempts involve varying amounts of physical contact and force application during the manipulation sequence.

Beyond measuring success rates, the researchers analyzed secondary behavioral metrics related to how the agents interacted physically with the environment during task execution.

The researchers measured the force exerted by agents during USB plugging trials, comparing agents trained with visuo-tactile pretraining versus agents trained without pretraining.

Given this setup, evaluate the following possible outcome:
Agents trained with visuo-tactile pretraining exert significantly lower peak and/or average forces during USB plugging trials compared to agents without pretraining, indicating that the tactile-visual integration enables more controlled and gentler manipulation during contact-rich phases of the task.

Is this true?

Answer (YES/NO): YES